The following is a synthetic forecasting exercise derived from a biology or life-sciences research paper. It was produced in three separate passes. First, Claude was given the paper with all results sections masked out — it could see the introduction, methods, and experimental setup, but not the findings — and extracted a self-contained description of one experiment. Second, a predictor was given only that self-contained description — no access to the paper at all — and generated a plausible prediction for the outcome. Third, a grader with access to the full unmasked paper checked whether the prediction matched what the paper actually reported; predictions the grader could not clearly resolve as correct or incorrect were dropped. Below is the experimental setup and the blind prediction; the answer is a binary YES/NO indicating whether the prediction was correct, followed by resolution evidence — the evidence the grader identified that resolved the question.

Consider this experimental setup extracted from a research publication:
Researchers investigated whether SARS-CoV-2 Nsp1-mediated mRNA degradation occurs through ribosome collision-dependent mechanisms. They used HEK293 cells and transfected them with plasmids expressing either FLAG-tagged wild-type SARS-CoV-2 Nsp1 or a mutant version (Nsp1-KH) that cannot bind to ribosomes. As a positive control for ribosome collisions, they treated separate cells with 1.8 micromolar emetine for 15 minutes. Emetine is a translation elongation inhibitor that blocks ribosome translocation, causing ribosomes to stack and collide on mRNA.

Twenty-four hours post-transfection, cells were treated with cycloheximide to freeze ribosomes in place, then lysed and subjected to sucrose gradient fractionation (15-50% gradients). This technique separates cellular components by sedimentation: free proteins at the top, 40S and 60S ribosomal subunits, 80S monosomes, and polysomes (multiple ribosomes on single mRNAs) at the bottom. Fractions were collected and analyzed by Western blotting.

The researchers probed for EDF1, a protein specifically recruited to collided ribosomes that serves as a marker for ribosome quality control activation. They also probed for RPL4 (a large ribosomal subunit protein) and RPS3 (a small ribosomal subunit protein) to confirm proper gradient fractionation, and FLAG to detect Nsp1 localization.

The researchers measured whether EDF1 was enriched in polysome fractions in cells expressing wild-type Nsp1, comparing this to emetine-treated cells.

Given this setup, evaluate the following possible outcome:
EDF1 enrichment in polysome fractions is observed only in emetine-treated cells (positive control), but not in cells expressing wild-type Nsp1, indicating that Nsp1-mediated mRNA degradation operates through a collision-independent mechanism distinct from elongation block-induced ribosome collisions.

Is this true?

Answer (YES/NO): YES